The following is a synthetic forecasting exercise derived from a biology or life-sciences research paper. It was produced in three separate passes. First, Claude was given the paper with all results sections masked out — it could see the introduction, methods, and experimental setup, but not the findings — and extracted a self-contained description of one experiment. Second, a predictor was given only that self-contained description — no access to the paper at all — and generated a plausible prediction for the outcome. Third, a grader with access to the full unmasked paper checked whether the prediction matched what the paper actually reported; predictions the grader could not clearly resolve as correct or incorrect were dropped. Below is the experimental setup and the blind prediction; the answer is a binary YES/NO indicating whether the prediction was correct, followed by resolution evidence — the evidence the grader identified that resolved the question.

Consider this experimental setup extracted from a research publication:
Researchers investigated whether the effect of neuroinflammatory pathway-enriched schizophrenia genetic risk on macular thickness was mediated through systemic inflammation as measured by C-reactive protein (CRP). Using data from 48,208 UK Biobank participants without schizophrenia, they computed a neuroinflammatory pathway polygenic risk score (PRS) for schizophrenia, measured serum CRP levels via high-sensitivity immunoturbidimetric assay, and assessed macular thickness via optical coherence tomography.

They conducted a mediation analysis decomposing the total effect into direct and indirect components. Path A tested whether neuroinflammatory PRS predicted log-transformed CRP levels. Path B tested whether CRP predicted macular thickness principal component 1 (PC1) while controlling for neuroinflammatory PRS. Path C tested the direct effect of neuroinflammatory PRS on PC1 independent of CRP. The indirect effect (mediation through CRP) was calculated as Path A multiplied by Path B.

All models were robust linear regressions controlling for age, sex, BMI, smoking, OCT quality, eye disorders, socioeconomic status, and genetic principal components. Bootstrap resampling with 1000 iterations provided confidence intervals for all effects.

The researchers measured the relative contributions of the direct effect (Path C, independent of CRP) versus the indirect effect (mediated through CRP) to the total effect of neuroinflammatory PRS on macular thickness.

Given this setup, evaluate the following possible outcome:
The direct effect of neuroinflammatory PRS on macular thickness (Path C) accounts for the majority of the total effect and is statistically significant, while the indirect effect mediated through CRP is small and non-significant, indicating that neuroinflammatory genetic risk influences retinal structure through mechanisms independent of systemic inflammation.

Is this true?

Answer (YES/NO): NO